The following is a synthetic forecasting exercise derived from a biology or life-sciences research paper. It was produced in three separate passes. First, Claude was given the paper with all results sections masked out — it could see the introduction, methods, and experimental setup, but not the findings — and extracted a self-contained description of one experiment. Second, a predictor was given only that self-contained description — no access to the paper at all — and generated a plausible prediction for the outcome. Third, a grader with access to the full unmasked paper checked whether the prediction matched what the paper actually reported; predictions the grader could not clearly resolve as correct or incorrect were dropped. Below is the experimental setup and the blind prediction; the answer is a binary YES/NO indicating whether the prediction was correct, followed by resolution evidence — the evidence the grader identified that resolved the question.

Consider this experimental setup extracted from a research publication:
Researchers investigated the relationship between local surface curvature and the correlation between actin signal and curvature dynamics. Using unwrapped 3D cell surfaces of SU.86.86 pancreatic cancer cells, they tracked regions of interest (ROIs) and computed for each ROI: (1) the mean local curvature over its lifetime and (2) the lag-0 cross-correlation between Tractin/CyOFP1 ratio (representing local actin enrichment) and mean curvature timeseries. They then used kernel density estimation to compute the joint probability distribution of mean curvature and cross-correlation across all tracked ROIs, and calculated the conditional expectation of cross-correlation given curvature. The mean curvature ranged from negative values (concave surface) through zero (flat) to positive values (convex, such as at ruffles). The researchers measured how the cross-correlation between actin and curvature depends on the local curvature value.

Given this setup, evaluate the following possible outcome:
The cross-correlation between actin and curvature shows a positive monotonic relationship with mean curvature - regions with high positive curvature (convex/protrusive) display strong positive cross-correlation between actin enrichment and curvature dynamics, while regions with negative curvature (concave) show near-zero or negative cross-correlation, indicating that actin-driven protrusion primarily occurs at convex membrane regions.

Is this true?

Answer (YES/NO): YES